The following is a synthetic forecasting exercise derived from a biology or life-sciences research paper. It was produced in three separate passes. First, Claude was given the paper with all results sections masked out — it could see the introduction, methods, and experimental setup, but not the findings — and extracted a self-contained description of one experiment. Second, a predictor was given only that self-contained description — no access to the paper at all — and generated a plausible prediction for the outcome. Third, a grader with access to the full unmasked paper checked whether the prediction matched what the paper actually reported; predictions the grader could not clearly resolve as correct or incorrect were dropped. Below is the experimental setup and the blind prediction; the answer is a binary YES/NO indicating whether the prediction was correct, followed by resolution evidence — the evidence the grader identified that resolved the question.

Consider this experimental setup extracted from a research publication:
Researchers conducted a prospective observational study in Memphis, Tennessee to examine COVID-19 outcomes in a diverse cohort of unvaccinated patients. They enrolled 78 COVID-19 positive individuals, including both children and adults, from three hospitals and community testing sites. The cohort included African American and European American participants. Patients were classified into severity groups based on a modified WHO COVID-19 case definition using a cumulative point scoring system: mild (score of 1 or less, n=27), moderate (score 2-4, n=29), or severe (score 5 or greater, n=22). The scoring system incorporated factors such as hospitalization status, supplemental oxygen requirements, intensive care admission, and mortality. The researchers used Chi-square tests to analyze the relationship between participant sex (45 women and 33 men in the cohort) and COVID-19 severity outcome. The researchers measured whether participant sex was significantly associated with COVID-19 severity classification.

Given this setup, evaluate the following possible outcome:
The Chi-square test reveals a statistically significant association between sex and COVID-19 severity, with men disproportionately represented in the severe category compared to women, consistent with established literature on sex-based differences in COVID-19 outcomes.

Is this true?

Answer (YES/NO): NO